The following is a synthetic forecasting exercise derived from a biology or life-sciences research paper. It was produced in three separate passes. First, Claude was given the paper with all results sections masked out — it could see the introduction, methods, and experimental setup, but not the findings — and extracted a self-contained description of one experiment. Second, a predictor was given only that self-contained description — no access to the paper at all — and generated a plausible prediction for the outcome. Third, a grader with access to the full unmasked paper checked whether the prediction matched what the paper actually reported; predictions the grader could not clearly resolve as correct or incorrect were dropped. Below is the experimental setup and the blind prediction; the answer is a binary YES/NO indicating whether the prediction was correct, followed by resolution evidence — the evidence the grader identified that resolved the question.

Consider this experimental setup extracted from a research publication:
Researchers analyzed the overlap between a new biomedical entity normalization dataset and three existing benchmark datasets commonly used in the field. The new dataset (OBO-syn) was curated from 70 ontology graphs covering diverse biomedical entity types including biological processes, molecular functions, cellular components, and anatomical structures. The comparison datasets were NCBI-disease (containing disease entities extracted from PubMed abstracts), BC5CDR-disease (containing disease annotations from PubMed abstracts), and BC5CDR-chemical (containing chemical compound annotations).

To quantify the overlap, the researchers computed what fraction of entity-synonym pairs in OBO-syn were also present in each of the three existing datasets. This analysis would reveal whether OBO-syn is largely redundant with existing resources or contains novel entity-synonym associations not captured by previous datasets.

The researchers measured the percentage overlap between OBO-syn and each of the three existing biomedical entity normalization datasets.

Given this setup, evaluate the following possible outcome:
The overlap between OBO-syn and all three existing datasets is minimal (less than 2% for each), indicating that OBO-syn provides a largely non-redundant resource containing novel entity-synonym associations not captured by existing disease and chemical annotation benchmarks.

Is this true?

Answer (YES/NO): NO